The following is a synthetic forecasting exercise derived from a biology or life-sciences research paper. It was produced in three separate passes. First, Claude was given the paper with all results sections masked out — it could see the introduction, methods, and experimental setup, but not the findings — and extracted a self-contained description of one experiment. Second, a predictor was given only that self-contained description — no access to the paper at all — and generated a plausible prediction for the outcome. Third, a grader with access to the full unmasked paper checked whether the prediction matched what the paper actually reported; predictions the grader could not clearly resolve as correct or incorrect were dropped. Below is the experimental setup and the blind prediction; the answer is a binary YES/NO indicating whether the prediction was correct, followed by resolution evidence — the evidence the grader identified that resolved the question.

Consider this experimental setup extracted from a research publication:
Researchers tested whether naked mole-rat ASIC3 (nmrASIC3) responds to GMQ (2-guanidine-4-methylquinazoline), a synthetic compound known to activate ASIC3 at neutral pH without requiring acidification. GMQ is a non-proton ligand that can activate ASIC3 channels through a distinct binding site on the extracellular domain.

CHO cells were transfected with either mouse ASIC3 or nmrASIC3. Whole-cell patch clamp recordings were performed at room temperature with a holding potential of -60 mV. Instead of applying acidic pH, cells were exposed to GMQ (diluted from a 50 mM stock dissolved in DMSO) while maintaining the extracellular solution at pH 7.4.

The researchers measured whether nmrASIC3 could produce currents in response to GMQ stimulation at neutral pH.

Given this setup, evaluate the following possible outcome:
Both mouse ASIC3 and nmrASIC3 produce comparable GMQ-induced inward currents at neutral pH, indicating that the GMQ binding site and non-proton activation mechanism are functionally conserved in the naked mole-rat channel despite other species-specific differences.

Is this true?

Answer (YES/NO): NO